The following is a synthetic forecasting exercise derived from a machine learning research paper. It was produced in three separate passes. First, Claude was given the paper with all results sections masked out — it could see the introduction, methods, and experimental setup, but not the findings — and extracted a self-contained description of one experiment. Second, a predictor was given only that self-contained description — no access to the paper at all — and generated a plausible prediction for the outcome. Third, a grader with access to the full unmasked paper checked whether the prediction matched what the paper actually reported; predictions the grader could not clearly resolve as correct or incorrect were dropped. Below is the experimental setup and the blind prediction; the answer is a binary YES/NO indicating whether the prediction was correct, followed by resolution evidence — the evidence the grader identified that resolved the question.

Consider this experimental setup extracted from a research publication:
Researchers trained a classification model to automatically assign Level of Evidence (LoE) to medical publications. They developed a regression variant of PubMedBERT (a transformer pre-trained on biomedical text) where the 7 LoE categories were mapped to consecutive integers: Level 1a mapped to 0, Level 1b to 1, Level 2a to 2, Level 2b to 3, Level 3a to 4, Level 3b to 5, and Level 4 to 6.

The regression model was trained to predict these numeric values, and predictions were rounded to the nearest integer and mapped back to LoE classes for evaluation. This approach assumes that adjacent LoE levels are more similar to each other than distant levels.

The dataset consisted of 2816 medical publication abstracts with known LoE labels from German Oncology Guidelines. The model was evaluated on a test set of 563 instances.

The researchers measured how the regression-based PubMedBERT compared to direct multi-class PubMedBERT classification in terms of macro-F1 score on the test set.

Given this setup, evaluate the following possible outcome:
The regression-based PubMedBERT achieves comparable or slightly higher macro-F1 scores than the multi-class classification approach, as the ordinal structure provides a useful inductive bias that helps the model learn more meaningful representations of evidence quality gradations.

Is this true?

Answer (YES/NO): NO